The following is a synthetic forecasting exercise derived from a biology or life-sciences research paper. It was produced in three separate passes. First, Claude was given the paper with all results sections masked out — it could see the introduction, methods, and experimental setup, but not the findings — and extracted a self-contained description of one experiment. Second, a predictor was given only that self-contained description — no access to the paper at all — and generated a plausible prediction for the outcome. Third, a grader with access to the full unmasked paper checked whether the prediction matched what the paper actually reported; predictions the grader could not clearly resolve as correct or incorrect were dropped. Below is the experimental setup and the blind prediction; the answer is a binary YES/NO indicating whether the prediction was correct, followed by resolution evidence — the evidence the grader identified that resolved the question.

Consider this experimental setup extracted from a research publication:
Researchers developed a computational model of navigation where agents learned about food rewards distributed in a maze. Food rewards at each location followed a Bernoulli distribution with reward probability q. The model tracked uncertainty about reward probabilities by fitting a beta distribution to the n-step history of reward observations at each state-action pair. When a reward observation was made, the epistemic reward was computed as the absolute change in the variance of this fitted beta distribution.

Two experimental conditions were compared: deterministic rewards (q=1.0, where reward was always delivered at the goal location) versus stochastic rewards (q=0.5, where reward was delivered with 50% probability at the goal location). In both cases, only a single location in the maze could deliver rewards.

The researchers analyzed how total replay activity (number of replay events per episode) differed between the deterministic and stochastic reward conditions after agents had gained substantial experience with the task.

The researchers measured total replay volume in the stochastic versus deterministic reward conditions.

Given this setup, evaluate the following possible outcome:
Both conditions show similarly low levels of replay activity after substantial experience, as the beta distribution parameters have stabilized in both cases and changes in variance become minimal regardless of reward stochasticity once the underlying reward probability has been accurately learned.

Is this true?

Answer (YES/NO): NO